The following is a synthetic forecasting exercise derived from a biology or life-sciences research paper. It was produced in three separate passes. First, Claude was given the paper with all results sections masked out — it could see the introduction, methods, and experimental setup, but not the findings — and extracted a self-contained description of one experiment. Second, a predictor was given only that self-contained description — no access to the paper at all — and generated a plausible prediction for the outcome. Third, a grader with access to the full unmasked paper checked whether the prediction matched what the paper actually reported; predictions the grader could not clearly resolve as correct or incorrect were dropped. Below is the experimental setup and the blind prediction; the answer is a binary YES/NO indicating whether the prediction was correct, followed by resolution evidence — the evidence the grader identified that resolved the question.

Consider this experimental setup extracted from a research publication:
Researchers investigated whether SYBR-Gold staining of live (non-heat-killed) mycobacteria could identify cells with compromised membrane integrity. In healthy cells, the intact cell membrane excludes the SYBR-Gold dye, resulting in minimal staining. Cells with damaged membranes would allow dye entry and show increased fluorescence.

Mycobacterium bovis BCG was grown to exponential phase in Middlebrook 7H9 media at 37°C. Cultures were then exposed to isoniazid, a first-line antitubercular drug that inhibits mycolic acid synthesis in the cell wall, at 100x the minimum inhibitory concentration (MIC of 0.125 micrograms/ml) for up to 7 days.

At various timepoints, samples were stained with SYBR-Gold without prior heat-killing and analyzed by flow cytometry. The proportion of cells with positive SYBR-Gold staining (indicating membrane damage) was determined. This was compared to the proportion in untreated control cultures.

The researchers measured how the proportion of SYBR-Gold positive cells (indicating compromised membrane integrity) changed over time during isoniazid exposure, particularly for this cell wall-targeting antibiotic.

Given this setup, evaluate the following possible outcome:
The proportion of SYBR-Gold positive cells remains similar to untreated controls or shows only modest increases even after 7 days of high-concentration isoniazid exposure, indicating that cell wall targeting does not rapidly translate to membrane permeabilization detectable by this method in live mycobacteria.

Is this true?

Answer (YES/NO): NO